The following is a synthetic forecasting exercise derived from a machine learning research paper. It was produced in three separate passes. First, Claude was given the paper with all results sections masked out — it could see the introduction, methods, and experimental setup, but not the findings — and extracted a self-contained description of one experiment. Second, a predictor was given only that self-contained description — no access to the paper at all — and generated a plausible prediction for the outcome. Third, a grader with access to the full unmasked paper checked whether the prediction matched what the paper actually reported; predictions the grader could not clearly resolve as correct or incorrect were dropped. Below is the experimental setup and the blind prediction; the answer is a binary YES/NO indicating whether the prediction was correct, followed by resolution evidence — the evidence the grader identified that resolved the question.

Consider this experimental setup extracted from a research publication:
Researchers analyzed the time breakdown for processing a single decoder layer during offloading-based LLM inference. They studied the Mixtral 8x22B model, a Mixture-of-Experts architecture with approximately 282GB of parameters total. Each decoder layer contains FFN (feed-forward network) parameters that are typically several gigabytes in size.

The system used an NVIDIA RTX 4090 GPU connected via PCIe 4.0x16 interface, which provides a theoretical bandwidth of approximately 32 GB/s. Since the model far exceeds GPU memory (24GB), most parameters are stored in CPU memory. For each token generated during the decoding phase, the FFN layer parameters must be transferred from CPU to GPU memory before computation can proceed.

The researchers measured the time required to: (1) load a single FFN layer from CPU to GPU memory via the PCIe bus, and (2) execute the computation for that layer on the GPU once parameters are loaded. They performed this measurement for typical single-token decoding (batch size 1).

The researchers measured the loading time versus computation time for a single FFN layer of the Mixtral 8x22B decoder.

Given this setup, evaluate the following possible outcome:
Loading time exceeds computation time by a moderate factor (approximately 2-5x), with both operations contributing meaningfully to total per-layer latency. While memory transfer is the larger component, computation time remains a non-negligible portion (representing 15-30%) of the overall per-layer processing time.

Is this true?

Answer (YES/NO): NO